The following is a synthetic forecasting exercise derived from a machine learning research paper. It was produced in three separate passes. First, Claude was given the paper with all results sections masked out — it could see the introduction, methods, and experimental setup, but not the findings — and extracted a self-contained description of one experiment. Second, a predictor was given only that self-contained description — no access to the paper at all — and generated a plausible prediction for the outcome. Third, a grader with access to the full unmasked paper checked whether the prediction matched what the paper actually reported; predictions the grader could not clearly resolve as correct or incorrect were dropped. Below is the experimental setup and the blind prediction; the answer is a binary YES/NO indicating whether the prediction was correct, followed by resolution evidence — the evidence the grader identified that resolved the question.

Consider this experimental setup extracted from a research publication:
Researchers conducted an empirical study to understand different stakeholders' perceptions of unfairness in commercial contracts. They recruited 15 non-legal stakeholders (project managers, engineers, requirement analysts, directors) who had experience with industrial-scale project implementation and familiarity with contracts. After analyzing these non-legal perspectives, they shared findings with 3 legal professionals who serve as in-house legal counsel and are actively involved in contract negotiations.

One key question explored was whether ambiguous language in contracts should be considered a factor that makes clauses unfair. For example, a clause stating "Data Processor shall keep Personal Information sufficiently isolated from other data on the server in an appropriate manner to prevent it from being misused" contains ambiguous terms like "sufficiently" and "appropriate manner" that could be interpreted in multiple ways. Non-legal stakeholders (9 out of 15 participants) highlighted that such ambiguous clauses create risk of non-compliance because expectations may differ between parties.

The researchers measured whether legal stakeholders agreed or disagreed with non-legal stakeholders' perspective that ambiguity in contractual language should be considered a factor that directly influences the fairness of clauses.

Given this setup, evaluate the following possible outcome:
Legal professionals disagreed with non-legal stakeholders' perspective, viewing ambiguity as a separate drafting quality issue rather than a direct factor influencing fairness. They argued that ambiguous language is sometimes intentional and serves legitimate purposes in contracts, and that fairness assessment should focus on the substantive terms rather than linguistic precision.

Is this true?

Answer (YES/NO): NO